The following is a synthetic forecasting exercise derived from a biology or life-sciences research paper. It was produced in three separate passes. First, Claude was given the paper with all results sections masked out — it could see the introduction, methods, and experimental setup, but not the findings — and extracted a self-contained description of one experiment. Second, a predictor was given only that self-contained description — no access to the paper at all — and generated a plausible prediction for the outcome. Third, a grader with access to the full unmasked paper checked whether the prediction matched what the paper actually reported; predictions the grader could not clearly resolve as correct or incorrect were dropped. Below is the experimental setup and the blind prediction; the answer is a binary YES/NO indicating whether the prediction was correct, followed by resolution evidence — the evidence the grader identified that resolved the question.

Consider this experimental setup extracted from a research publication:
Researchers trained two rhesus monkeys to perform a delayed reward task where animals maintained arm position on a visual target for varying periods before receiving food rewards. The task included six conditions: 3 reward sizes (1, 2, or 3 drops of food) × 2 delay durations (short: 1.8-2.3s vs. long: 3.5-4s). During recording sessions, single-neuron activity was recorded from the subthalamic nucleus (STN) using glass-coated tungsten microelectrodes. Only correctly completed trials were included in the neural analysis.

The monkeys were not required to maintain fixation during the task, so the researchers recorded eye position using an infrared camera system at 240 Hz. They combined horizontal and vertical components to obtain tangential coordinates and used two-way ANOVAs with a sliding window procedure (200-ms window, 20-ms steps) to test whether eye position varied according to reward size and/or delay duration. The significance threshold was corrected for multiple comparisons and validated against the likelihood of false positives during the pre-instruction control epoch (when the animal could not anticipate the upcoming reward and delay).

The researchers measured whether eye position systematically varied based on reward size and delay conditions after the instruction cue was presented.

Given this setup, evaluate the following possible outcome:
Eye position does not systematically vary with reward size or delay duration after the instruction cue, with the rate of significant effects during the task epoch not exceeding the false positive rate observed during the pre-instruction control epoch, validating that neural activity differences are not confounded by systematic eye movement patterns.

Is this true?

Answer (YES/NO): NO